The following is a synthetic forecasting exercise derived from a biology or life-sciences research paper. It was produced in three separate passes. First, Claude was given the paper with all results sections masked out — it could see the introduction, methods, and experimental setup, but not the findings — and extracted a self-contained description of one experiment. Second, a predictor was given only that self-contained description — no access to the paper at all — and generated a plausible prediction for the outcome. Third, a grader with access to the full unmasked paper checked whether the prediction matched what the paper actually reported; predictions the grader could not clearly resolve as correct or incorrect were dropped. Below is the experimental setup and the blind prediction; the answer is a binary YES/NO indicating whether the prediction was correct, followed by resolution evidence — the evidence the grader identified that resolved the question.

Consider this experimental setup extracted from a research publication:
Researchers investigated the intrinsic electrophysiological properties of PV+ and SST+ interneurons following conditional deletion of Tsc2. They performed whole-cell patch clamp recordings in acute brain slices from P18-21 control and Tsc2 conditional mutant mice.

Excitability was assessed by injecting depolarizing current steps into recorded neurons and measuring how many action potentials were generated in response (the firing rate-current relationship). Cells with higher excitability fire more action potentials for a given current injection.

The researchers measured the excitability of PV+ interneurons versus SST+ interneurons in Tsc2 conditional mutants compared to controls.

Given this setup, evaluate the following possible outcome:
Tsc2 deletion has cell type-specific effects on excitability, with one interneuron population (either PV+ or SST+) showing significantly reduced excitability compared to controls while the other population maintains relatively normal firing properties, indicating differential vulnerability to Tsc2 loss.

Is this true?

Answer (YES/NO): YES